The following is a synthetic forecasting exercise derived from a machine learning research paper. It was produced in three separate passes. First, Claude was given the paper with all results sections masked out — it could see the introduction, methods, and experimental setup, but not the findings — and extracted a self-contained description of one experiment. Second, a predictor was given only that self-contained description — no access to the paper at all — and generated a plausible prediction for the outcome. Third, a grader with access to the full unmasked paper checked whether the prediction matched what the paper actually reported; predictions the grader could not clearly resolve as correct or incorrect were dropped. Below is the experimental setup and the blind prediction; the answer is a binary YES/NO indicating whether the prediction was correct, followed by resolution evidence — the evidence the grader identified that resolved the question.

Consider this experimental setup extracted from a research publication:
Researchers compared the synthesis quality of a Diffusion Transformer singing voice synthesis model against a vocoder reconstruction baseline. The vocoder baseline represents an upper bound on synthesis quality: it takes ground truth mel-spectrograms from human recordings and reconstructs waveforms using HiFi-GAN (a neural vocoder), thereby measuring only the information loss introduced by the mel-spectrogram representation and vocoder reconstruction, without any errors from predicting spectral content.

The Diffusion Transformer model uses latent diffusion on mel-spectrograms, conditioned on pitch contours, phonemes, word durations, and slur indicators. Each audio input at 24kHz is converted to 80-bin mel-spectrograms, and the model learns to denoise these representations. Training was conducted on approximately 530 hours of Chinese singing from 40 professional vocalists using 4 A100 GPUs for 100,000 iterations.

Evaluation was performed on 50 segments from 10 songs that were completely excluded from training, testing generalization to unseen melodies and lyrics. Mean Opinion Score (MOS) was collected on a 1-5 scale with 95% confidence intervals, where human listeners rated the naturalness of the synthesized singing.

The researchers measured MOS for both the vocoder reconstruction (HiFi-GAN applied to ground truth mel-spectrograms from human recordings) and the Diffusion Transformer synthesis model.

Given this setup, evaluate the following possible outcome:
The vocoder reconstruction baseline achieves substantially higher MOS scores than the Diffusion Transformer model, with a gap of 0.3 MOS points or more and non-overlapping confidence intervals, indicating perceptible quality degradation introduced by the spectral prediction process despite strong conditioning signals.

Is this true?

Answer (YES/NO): NO